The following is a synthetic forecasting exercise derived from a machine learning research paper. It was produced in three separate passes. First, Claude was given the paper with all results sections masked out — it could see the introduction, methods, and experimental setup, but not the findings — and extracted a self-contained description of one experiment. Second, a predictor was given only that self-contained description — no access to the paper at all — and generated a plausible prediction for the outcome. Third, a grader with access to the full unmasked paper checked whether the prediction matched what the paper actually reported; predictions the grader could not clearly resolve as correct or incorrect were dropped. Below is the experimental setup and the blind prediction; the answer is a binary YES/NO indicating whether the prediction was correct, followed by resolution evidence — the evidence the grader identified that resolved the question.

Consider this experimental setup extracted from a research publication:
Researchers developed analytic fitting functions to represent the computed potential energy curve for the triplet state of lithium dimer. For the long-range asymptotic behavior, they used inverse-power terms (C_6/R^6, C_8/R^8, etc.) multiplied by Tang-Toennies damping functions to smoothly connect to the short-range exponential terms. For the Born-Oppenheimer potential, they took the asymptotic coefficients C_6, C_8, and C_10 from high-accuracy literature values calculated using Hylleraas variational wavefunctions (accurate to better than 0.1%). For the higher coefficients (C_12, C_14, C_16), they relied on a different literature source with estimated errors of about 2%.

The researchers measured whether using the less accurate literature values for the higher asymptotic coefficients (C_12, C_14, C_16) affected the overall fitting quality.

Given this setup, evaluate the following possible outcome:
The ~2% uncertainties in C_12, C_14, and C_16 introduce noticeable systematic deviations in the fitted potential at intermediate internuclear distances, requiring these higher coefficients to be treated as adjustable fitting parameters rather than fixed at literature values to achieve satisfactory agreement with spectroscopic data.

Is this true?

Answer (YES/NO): NO